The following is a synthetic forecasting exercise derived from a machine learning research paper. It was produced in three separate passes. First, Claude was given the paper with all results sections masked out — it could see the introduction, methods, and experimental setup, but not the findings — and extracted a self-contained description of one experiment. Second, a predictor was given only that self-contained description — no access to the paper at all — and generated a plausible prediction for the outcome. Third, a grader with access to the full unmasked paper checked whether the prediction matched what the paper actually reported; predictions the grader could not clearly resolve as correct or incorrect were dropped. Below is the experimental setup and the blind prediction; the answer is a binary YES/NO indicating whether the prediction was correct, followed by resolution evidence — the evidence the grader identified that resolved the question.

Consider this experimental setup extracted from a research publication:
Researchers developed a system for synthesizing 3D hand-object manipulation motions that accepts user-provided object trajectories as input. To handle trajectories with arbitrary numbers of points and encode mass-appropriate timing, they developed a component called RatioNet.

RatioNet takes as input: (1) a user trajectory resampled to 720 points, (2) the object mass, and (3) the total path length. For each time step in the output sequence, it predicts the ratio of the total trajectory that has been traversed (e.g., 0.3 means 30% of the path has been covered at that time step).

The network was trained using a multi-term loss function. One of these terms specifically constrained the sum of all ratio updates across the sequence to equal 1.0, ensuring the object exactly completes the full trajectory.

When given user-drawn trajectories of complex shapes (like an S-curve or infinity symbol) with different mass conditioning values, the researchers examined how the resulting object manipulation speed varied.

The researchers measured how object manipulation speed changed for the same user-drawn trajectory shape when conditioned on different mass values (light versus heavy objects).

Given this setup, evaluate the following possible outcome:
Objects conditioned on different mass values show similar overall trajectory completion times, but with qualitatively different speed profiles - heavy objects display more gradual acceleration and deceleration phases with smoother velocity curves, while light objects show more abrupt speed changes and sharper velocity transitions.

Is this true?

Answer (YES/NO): NO